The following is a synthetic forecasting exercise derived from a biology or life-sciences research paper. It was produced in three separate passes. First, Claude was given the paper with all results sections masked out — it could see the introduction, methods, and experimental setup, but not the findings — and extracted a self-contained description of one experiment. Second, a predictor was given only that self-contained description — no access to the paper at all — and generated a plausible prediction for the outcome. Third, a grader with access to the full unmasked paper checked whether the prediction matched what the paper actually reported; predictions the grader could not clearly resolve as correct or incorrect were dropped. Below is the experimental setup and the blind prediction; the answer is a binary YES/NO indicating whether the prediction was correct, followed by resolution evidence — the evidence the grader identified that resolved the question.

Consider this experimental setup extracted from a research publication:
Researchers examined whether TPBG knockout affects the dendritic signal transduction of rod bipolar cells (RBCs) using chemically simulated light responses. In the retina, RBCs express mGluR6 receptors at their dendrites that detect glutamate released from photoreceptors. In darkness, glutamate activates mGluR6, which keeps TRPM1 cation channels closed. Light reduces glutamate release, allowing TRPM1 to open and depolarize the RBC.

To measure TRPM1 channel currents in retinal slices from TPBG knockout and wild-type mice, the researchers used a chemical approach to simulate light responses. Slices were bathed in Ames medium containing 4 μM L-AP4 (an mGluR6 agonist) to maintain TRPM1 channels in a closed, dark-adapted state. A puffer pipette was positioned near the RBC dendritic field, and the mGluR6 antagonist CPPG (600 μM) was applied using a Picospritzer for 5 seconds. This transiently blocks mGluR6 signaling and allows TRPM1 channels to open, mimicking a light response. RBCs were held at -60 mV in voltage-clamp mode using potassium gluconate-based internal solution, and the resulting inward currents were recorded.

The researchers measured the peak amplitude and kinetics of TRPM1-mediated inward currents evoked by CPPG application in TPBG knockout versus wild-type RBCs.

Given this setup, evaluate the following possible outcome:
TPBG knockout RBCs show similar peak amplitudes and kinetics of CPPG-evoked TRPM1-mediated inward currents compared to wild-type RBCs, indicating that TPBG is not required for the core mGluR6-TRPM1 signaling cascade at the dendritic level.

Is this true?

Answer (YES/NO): YES